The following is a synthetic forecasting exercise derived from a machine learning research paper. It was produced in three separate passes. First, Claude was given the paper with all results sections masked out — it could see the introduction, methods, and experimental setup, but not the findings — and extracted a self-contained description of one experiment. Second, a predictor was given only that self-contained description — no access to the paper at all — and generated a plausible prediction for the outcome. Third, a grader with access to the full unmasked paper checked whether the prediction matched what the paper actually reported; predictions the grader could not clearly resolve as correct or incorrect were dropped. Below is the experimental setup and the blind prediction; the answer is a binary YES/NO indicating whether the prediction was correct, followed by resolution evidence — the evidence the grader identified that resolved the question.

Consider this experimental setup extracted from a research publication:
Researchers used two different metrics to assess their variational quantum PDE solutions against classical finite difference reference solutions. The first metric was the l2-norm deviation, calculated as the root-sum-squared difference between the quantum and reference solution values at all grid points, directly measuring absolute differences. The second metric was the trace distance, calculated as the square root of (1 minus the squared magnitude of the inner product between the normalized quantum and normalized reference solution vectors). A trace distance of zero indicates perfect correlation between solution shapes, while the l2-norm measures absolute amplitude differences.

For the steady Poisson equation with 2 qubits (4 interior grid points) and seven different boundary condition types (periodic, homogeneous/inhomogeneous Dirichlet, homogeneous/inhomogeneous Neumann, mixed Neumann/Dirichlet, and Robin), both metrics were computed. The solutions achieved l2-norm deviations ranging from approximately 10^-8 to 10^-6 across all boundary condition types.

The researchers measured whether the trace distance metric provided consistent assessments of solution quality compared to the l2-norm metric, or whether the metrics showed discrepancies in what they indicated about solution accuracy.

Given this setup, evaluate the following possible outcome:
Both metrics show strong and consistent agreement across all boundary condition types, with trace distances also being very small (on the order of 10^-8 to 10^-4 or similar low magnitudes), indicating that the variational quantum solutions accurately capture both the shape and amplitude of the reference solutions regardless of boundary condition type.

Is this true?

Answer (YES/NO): NO